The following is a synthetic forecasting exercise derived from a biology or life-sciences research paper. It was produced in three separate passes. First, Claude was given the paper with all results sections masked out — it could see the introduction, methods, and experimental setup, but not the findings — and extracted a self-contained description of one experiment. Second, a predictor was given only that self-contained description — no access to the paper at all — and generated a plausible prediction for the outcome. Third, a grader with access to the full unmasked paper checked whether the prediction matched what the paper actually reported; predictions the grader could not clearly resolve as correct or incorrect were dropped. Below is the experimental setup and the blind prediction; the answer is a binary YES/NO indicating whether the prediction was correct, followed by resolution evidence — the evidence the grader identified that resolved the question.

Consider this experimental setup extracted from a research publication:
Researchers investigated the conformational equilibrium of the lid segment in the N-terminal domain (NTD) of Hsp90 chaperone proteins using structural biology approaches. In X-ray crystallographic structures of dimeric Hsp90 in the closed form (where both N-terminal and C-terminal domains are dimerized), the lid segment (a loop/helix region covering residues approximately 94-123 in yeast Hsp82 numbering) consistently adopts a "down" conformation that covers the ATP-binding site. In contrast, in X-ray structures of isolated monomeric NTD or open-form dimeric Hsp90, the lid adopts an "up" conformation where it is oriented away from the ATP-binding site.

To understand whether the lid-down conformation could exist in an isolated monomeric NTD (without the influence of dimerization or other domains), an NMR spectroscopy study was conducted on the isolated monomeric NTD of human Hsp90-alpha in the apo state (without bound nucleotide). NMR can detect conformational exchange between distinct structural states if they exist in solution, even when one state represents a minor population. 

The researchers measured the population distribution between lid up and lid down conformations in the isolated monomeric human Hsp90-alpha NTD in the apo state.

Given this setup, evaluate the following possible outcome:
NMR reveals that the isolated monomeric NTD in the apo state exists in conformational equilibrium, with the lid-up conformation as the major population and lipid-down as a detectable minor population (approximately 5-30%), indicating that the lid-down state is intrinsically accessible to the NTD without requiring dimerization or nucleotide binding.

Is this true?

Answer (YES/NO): NO